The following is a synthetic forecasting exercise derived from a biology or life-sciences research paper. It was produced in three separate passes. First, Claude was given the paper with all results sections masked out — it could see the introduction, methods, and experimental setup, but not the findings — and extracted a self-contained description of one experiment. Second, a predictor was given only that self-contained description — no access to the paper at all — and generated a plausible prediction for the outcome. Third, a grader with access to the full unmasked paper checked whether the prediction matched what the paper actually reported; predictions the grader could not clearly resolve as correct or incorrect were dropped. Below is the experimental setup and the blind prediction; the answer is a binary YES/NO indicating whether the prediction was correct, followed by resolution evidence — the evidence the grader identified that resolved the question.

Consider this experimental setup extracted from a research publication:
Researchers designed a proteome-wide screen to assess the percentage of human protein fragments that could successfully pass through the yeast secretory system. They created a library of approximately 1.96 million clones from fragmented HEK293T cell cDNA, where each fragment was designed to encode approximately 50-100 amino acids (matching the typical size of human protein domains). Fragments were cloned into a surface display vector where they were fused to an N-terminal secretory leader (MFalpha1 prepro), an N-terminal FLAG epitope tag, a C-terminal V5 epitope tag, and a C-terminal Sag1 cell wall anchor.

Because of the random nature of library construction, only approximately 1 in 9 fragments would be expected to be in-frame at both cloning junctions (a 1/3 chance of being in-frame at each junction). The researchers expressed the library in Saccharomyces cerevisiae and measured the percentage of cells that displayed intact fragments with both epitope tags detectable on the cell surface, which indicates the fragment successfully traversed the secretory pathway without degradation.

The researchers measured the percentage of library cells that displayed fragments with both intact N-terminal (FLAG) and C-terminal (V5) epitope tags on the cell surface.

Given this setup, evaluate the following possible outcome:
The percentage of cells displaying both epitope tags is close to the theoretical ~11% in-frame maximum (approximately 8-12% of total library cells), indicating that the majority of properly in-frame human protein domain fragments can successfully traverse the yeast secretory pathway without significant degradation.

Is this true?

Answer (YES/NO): NO